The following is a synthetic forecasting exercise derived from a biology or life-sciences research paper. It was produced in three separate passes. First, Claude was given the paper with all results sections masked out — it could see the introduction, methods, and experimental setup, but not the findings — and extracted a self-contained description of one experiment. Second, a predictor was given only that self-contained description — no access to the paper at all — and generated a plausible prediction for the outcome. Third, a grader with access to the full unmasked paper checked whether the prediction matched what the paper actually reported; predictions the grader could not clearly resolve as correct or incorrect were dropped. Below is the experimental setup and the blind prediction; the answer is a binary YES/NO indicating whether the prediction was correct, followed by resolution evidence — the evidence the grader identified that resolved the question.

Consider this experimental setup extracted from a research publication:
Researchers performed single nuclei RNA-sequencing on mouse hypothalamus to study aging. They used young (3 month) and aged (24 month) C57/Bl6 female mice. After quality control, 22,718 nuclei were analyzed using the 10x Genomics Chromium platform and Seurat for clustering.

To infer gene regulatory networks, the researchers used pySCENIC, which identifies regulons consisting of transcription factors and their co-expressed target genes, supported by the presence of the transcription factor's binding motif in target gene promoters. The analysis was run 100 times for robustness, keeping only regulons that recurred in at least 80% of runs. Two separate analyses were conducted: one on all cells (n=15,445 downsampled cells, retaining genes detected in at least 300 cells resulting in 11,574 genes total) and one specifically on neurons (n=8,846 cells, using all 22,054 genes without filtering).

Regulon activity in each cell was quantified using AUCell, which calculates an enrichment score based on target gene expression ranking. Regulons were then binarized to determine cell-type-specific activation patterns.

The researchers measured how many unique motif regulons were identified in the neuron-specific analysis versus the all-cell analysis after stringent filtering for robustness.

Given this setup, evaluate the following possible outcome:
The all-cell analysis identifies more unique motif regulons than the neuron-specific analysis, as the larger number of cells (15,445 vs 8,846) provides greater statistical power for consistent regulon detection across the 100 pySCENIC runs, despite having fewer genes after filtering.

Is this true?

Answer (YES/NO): NO